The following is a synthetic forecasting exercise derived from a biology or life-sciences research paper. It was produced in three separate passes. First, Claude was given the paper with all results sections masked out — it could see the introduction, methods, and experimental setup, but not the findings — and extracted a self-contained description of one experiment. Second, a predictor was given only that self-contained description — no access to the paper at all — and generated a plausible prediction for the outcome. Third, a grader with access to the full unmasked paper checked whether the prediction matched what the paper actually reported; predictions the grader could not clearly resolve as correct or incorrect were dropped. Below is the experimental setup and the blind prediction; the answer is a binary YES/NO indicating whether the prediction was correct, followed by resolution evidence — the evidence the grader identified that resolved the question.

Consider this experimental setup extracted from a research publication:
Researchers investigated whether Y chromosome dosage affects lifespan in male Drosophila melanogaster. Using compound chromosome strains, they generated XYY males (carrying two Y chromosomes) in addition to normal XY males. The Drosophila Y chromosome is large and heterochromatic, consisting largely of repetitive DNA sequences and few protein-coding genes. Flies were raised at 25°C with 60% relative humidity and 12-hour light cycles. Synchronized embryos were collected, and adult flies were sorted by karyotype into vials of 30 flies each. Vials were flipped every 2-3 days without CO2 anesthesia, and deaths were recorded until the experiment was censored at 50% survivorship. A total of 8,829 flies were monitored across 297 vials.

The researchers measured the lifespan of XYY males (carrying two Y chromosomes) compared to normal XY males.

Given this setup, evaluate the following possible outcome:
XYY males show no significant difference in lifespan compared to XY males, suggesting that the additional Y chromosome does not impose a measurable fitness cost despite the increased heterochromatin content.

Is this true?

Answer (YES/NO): NO